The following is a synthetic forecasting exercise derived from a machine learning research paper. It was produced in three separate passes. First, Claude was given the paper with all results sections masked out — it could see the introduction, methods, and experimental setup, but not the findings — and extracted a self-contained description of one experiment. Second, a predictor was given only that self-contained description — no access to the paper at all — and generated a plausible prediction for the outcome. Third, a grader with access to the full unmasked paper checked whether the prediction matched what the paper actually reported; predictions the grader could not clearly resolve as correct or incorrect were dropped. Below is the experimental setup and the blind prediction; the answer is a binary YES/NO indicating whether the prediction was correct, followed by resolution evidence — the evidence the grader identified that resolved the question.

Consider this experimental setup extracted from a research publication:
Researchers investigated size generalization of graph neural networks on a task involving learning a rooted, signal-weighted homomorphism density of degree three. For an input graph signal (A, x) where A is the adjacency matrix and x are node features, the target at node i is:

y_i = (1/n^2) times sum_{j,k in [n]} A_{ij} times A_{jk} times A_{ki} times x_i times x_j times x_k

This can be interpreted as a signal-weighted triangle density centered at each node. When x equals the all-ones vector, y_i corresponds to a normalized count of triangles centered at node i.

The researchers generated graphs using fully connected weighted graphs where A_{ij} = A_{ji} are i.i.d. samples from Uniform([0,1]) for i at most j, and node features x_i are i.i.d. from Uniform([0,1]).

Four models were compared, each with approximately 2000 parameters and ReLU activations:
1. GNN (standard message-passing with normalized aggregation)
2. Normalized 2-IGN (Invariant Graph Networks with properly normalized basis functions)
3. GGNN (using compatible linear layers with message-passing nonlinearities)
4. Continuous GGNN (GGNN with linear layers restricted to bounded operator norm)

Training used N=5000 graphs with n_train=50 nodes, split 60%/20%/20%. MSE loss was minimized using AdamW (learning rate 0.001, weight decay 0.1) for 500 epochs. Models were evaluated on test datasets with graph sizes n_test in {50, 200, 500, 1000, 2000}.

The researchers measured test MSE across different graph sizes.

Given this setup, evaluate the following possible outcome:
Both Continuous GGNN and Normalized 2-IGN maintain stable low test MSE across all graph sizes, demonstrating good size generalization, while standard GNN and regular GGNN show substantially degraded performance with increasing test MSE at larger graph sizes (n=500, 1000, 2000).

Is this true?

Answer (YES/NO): NO